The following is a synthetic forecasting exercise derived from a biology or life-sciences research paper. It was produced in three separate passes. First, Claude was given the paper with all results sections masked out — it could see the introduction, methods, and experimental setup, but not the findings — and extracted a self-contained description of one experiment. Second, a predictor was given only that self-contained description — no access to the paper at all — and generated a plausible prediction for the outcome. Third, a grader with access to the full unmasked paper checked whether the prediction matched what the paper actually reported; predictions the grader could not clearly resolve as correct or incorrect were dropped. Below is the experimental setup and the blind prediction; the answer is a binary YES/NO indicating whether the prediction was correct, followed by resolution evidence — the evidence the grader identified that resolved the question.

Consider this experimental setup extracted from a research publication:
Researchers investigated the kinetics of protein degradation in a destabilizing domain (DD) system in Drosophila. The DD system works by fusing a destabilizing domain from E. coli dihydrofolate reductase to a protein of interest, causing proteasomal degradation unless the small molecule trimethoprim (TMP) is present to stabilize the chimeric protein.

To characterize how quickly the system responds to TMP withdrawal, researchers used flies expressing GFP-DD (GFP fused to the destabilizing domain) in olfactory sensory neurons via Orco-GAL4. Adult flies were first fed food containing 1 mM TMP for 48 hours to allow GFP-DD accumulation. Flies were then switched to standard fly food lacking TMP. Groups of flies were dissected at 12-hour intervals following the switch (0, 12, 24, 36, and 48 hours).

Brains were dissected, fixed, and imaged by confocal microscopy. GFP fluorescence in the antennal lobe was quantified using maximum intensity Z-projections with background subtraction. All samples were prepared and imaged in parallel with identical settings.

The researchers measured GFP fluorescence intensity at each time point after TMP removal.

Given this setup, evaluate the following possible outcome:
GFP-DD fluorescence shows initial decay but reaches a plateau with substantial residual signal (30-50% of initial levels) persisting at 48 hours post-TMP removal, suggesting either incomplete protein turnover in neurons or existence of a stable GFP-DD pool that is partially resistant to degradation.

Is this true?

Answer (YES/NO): NO